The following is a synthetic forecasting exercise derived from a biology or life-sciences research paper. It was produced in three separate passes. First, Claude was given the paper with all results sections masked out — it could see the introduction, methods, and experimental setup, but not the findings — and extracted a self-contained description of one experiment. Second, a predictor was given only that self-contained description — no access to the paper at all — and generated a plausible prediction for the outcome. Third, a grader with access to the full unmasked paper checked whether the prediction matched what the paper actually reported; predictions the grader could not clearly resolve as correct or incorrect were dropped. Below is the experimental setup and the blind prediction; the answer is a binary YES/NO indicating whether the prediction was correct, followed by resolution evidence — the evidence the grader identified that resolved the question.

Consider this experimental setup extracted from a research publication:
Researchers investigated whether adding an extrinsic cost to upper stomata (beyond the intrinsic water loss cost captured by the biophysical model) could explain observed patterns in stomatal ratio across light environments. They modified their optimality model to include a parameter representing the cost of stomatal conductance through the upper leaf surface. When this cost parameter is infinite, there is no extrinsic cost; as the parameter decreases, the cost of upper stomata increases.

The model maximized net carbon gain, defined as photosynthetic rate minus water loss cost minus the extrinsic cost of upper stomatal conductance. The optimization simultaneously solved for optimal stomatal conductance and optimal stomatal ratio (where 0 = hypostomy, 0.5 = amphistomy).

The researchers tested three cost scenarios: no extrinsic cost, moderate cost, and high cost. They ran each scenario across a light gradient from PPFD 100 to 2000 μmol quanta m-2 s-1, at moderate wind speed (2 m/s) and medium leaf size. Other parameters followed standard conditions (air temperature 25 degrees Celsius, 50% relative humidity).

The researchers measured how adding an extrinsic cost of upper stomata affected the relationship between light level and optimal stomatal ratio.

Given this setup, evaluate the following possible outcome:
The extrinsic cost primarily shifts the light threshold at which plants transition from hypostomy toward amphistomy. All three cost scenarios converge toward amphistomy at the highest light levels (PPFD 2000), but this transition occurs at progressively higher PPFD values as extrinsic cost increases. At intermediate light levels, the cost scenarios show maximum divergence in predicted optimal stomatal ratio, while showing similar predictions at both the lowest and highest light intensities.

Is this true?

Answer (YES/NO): NO